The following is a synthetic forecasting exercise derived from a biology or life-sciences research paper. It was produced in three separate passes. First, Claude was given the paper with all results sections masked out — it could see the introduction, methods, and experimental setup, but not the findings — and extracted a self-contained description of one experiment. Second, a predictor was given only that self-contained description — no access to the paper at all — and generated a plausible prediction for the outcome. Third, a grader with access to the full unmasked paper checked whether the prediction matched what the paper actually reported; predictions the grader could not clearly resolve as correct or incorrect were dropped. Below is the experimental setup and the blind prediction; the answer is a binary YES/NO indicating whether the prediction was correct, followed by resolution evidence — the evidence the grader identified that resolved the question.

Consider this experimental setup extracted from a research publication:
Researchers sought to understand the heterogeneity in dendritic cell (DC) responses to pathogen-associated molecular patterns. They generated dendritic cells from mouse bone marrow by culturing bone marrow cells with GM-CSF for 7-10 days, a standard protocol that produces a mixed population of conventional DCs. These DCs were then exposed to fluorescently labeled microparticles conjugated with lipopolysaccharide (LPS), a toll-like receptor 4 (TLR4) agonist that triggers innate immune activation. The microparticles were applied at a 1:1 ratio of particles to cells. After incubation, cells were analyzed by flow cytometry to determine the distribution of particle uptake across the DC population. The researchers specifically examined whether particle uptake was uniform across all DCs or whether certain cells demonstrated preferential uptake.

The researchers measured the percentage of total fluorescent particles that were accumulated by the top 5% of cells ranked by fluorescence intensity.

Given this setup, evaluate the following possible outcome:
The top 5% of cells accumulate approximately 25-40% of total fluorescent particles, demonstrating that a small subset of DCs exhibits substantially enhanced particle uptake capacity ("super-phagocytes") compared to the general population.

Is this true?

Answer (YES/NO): NO